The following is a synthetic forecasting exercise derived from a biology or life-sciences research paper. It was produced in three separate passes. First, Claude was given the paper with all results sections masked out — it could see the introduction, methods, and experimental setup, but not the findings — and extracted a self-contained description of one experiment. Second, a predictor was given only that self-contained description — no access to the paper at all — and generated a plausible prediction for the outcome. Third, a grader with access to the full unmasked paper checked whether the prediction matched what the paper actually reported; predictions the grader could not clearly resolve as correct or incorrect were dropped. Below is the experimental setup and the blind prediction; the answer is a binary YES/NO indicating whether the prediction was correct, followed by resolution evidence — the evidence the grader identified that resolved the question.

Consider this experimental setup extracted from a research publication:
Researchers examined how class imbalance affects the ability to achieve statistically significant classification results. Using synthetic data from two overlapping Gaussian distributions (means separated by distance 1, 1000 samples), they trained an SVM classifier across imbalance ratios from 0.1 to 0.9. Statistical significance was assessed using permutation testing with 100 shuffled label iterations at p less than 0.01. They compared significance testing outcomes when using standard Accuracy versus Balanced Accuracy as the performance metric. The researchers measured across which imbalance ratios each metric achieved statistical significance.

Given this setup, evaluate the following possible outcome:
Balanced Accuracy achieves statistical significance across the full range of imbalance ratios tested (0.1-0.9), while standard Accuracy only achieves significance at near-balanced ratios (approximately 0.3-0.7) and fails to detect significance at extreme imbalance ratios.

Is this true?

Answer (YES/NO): NO